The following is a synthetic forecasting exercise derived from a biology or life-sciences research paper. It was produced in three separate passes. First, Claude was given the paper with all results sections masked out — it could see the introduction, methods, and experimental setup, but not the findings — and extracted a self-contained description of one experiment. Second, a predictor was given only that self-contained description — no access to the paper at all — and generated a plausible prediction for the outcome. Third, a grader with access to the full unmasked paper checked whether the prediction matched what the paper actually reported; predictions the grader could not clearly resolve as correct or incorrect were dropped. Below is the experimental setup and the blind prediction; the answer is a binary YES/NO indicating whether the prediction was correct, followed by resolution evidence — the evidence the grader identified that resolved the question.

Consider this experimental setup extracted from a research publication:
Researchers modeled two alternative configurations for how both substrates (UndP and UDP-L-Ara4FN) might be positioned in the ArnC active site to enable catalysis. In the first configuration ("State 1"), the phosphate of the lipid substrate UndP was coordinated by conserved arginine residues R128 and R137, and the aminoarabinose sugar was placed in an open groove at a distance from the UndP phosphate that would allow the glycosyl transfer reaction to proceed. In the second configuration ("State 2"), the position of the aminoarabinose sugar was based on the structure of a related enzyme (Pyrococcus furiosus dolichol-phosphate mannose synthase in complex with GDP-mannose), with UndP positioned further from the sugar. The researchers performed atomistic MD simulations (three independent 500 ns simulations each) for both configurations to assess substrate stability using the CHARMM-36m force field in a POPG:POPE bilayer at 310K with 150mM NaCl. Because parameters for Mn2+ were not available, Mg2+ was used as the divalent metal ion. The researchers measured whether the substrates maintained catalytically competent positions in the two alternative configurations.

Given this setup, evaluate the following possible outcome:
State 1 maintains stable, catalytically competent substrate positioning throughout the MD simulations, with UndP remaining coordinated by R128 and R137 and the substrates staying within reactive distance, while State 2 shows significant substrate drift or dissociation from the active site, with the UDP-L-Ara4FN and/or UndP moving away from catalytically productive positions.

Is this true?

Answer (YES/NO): NO